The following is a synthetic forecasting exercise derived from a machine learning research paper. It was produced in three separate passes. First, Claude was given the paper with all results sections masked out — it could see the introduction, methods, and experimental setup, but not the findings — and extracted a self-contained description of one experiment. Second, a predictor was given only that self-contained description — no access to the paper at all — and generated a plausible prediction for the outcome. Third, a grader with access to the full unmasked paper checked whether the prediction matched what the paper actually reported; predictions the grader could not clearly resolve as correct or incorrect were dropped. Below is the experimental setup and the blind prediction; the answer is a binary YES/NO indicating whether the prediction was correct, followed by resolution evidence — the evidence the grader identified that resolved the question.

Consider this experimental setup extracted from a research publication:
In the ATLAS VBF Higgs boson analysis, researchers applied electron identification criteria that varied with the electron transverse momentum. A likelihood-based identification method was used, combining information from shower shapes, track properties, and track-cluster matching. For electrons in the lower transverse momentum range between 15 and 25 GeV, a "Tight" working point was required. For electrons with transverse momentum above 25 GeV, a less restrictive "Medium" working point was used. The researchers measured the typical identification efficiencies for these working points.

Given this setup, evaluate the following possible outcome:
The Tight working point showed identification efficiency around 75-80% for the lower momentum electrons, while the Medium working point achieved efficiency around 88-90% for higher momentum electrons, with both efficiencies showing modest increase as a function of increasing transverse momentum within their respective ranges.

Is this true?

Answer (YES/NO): NO